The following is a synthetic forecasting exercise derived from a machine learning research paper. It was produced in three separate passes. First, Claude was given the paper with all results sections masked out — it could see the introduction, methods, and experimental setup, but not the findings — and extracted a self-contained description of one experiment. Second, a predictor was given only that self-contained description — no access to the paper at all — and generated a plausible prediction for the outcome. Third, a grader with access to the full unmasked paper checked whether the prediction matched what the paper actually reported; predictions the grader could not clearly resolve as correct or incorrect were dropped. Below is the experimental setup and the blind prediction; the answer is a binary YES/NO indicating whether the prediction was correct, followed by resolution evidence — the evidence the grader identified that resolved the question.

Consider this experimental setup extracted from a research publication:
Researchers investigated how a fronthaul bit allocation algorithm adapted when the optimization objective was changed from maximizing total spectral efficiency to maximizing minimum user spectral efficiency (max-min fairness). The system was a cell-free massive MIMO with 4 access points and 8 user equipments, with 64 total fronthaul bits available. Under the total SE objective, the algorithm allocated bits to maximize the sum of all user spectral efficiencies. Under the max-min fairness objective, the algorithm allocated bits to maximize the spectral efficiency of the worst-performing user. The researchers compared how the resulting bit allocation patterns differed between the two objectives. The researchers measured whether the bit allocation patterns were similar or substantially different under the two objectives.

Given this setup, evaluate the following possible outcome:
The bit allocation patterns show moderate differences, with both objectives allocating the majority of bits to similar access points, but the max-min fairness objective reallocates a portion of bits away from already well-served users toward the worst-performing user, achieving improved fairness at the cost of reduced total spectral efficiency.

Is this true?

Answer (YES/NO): NO